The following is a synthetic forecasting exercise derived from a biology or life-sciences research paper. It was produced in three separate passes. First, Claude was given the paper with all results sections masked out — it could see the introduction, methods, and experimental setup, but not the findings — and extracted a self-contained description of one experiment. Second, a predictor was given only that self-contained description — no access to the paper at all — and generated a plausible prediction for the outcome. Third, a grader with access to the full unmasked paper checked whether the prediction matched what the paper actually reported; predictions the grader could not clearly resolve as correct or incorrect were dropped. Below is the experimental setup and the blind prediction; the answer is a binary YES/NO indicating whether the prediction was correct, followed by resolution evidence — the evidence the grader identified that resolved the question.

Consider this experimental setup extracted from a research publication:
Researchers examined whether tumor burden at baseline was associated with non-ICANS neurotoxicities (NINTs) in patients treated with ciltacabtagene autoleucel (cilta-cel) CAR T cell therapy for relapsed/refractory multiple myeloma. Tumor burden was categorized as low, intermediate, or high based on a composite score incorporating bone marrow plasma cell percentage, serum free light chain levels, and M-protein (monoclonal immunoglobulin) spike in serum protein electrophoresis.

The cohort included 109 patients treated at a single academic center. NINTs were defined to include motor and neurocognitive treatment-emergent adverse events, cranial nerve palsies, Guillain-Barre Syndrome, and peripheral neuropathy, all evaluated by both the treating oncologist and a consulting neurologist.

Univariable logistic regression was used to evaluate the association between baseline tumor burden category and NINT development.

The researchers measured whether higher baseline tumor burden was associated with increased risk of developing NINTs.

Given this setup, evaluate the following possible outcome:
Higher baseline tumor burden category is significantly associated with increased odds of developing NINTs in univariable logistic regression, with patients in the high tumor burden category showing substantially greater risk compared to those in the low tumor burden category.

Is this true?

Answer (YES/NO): NO